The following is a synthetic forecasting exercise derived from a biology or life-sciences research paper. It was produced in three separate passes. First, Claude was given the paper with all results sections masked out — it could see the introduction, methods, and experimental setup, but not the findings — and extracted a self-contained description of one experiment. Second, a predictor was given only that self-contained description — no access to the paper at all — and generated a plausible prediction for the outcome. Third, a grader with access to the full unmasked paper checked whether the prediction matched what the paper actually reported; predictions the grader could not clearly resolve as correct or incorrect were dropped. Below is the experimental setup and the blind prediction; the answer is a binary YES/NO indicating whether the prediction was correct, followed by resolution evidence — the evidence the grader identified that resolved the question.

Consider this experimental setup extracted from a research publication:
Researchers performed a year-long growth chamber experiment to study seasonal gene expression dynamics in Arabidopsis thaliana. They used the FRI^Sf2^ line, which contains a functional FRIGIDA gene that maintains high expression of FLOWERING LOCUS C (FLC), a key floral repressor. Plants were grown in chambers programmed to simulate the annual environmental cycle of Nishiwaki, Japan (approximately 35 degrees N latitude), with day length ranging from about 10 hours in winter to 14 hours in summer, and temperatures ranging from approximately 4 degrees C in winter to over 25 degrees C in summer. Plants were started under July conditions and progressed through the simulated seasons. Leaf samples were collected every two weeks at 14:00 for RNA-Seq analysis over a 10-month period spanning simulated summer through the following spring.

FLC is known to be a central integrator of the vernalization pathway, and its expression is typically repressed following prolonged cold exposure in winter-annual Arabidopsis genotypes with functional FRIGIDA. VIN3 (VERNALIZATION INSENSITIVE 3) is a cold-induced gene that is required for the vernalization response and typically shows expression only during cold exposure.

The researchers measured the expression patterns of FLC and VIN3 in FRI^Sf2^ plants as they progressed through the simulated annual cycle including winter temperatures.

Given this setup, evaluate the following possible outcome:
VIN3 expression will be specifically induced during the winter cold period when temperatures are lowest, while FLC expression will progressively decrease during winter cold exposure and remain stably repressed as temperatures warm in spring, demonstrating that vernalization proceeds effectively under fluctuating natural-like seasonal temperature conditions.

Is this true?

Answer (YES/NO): YES